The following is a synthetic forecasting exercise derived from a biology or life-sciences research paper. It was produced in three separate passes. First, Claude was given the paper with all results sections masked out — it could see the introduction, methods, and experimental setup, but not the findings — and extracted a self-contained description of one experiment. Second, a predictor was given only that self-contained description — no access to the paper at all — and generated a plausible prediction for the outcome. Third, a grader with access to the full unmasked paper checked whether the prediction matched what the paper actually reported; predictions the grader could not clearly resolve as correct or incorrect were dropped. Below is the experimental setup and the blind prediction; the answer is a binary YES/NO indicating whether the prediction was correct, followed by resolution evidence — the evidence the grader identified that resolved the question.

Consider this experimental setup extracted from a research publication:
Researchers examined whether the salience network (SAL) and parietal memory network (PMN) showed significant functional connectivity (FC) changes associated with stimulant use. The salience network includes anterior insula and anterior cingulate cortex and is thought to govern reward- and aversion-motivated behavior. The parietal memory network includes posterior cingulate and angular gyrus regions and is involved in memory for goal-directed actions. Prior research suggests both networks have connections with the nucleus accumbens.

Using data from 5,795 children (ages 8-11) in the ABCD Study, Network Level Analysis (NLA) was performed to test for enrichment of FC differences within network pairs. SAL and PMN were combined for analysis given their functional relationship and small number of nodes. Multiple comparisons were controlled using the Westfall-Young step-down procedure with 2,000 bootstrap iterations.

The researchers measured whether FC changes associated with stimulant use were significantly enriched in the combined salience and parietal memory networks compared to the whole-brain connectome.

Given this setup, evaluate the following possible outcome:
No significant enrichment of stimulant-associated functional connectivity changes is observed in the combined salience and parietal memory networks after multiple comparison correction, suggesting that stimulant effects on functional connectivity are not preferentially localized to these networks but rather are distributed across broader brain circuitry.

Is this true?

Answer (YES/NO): NO